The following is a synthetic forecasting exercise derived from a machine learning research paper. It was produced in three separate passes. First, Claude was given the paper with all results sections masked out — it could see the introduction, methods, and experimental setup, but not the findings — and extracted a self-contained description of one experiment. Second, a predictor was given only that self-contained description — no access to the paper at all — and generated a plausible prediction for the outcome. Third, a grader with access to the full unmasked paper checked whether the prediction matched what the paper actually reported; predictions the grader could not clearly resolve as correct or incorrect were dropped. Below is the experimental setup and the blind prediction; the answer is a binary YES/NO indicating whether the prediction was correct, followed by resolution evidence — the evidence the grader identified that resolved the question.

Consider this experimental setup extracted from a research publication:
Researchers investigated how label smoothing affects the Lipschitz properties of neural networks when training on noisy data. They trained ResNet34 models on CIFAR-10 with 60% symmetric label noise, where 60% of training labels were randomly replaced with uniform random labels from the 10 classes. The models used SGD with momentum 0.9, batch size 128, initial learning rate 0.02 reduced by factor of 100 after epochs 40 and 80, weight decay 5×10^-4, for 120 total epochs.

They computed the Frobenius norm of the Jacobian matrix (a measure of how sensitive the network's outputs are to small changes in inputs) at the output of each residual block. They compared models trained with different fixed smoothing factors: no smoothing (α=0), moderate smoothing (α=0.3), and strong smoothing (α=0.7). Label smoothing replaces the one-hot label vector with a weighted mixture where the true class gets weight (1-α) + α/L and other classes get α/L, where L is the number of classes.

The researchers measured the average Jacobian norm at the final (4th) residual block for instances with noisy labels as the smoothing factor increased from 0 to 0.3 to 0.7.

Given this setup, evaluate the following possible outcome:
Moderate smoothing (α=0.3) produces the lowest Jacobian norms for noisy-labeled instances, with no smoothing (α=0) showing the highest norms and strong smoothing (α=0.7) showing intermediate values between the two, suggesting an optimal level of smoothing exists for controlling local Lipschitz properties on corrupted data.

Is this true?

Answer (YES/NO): NO